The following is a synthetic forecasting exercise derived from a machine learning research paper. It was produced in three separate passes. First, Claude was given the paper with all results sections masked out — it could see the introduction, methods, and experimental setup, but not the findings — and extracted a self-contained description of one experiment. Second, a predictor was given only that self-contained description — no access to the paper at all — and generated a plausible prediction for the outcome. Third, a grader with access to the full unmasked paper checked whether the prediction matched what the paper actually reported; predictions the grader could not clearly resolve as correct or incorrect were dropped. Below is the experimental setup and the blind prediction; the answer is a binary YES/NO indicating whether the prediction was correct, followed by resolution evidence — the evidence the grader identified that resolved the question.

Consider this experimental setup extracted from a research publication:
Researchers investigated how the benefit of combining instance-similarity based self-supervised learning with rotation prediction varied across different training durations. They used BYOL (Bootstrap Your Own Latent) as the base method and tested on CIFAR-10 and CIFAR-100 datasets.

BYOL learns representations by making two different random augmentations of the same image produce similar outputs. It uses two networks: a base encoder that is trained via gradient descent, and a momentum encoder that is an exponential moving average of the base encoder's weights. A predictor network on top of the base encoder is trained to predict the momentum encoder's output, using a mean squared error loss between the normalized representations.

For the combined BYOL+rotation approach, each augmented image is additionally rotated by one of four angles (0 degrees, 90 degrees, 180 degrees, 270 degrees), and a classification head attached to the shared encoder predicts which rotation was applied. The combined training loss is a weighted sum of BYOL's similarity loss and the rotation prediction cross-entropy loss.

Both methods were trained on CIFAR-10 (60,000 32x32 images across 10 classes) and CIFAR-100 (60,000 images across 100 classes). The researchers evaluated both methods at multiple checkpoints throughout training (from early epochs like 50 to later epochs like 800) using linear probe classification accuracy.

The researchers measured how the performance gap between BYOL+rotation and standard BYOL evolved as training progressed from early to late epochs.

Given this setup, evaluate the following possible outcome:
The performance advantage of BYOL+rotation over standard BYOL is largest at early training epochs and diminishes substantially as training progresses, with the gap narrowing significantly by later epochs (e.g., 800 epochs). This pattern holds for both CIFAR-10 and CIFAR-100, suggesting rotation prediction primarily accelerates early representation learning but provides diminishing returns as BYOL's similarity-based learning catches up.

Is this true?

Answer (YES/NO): YES